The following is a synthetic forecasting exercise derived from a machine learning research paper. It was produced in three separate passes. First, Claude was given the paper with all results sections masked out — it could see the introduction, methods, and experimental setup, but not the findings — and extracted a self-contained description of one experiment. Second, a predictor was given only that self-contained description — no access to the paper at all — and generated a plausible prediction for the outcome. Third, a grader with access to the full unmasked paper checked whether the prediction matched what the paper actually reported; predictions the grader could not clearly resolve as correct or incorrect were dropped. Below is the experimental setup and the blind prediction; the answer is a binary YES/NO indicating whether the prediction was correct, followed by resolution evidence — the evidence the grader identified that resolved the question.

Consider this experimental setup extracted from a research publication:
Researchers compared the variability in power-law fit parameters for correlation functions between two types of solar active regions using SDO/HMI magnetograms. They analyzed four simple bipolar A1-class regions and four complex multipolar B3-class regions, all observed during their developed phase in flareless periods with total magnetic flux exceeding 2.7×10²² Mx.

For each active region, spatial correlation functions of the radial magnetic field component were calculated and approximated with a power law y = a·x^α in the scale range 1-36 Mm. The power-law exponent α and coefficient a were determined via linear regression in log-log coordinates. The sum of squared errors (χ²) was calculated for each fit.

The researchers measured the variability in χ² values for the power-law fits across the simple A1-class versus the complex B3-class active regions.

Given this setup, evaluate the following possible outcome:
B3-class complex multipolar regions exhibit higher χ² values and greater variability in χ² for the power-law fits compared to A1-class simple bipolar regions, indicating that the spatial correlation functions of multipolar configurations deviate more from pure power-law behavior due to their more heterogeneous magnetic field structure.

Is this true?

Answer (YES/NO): YES